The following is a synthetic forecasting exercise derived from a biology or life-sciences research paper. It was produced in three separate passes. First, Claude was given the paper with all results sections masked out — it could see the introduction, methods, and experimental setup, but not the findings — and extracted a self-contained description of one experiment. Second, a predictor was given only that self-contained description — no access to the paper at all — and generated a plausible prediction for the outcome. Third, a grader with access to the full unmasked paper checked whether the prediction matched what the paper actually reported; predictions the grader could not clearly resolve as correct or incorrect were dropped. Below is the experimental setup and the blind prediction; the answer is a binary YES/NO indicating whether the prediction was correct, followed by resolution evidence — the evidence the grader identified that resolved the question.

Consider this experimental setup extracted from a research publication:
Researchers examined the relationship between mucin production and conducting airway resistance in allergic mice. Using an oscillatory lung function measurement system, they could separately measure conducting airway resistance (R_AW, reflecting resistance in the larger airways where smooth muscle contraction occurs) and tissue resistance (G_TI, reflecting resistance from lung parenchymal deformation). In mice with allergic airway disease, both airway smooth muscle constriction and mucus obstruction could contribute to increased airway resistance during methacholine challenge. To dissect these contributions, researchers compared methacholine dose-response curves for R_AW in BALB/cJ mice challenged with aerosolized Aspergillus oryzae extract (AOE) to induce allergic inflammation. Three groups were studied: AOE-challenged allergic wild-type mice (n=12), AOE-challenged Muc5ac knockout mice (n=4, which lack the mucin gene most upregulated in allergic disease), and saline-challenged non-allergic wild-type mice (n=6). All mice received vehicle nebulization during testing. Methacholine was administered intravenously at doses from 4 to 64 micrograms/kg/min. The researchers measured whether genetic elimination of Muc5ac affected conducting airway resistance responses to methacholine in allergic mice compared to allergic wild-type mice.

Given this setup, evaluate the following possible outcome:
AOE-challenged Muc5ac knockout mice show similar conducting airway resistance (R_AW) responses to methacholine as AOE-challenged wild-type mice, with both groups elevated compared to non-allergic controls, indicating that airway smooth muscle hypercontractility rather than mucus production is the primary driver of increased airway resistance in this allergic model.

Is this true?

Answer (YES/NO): NO